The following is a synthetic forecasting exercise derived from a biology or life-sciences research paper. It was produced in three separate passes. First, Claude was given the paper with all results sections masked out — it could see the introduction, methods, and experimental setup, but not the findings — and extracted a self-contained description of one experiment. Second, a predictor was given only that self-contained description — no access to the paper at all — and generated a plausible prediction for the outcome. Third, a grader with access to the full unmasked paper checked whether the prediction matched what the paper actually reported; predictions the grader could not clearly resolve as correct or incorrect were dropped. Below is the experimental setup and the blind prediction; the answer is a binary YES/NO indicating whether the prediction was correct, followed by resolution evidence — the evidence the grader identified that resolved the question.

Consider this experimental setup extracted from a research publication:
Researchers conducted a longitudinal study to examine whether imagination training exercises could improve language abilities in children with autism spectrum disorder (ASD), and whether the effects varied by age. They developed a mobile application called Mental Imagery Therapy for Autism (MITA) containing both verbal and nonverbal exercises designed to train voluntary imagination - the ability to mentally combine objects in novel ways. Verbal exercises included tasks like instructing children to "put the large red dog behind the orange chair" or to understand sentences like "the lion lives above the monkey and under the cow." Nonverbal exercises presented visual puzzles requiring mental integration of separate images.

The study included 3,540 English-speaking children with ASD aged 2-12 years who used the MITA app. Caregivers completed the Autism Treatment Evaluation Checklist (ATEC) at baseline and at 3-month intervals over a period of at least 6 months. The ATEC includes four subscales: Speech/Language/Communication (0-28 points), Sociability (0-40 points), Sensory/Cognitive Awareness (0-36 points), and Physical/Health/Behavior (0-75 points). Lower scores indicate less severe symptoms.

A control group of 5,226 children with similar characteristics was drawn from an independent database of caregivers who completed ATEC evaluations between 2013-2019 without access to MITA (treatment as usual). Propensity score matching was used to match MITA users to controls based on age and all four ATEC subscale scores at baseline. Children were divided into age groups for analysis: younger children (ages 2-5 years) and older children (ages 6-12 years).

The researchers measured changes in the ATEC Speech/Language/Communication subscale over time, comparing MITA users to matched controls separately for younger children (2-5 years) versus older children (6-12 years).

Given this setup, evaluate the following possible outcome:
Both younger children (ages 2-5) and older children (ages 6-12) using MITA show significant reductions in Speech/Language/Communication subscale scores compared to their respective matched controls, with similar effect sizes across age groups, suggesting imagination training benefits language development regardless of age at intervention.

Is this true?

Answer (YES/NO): NO